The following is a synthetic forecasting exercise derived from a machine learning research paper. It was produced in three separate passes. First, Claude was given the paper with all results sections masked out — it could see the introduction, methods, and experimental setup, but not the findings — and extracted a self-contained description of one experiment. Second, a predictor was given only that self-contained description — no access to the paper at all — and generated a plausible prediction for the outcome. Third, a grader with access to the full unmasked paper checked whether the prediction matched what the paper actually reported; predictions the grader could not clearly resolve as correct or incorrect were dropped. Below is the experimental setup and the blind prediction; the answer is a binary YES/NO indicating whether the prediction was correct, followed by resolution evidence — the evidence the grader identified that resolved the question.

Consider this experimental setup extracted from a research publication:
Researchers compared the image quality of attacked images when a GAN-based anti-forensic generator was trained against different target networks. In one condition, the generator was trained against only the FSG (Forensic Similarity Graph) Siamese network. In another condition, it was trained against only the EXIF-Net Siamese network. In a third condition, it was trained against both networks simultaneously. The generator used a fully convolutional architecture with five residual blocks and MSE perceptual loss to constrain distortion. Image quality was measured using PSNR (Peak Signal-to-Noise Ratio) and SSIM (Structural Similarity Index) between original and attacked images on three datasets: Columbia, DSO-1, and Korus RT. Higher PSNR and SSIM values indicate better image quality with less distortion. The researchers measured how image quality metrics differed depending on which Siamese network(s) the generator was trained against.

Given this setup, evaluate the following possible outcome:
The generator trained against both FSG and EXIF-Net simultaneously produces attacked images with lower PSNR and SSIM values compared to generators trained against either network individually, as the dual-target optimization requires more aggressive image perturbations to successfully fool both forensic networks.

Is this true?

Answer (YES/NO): YES